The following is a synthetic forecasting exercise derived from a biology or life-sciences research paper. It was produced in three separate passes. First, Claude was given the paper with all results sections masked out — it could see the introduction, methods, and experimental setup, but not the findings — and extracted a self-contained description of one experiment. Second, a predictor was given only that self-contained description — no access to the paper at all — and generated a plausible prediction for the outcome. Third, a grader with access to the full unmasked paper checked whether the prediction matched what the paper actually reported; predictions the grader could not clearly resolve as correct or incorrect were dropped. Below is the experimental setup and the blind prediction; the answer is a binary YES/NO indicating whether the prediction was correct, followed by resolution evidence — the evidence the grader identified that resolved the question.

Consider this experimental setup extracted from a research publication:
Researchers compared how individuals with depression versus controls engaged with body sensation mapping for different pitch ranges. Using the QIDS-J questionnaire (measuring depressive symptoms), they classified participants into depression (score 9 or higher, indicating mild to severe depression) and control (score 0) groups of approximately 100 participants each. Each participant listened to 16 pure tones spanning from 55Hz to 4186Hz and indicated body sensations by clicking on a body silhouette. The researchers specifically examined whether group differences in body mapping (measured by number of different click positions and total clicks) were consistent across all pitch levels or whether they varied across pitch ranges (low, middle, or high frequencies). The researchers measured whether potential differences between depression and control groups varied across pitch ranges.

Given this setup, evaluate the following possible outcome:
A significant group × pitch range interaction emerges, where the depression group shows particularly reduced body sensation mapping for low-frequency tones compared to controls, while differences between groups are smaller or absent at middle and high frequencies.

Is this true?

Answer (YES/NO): NO